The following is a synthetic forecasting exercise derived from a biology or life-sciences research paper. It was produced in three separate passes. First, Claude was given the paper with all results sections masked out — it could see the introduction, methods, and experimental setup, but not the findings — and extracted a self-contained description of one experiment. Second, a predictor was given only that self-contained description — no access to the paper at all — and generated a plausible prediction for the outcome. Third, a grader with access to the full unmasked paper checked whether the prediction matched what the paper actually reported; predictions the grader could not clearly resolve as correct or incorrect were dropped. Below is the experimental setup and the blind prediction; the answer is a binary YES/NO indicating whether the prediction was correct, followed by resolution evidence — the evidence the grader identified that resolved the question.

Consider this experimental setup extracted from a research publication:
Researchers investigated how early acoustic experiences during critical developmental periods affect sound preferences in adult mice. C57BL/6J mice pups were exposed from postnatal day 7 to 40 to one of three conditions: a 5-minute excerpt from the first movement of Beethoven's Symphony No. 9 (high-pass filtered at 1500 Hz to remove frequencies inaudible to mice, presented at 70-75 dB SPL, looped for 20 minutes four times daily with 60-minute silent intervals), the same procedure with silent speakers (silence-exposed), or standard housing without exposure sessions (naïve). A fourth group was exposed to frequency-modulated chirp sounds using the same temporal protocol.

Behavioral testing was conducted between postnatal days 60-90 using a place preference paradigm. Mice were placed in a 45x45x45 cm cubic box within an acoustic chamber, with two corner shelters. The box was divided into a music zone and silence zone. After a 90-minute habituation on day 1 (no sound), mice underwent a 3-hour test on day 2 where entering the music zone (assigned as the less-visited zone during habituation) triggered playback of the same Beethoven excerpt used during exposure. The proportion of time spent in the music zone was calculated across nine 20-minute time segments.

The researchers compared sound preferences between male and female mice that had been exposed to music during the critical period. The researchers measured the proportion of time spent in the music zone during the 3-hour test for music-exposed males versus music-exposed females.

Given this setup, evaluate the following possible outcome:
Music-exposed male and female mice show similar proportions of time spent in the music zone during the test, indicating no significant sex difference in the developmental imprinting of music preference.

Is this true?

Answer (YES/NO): NO